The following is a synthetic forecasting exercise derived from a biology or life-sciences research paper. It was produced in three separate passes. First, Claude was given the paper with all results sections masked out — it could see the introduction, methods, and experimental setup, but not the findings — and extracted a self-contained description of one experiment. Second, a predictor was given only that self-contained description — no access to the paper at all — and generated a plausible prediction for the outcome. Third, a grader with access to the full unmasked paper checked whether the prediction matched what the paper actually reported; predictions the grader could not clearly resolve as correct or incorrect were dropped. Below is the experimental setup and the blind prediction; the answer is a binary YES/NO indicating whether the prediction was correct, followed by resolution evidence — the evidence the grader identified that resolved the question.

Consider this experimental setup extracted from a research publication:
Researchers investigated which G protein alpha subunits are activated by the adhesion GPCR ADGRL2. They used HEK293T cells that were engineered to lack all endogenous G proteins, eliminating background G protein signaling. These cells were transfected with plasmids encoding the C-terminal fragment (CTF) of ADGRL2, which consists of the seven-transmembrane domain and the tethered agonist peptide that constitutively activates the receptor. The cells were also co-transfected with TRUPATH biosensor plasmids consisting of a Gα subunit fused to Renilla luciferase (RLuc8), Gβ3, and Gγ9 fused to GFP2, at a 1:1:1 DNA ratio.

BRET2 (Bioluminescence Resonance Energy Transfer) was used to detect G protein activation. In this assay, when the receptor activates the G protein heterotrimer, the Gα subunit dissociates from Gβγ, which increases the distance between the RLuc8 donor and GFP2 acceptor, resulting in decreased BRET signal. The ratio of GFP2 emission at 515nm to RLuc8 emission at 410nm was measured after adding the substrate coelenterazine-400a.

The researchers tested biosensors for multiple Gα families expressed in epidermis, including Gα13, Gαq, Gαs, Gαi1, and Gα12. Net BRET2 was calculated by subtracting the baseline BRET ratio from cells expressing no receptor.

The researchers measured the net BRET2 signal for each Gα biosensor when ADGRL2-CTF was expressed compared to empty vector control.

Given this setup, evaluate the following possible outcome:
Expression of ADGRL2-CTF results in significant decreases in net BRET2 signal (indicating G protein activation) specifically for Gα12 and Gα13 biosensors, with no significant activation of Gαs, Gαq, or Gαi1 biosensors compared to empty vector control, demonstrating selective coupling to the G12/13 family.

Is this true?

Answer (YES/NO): NO